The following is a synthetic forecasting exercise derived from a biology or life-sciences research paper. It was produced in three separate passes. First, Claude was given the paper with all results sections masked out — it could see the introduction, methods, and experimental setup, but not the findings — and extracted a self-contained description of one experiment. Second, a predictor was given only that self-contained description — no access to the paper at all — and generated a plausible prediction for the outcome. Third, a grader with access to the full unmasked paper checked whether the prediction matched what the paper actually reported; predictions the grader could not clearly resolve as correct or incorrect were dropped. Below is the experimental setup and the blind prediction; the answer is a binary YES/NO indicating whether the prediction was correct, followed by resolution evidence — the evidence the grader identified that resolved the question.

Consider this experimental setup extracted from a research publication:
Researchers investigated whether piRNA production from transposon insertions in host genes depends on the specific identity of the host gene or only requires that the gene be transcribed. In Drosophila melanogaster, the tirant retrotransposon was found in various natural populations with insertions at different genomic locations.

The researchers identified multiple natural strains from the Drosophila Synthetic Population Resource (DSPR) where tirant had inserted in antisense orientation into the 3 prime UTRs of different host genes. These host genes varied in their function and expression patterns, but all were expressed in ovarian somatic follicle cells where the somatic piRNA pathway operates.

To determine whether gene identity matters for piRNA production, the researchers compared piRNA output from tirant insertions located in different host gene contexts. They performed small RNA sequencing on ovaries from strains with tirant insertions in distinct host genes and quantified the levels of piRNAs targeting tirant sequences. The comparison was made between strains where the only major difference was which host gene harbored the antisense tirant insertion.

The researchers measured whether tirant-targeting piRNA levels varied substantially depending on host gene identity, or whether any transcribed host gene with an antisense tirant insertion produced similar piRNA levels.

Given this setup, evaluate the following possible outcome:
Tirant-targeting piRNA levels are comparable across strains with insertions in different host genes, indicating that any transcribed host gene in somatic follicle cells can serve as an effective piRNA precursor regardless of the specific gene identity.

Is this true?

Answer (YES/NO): NO